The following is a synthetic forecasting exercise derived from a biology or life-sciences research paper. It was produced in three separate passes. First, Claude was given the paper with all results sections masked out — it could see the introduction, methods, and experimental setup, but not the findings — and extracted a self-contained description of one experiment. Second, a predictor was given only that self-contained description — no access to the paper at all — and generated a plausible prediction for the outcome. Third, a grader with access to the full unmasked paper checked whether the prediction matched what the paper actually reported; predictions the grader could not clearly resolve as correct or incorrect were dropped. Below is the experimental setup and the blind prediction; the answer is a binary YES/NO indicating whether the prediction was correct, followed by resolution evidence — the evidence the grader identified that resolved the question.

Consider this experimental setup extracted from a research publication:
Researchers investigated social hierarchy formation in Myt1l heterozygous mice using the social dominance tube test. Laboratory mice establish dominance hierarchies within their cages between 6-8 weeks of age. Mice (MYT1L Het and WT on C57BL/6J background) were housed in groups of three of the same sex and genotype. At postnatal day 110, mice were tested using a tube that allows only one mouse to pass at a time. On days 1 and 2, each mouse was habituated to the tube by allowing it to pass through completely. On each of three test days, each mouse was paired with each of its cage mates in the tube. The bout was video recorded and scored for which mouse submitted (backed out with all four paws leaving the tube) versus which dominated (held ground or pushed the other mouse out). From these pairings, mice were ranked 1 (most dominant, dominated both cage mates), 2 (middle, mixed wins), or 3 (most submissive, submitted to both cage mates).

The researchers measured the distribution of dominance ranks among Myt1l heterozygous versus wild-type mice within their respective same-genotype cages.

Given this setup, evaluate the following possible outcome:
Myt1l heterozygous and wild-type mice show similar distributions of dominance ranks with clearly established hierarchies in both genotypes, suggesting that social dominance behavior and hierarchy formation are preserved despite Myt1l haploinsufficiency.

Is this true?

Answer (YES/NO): YES